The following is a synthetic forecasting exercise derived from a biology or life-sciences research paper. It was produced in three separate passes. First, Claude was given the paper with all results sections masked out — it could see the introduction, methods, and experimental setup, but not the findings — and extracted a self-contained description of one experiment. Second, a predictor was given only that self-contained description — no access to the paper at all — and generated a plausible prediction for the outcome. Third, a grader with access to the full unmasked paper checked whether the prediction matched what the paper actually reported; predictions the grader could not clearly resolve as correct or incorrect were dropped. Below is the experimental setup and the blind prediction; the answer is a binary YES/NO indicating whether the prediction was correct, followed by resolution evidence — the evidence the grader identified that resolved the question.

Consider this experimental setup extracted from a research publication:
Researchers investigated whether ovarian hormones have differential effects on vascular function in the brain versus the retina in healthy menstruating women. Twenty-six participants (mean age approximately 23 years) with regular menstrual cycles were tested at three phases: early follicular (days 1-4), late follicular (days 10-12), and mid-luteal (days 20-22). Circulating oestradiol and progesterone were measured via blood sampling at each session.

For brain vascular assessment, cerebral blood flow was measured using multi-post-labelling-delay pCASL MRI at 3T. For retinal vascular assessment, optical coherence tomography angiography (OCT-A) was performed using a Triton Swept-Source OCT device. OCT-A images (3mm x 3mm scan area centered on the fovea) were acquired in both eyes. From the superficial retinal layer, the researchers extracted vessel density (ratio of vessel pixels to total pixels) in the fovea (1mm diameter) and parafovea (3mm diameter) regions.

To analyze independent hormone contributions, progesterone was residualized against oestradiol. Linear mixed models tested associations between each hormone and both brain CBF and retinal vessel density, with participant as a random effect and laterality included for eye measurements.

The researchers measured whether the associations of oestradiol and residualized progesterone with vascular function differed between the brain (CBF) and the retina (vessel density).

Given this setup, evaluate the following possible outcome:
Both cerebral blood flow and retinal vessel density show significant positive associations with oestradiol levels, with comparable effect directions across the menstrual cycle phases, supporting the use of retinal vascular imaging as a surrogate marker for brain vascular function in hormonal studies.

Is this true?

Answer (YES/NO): NO